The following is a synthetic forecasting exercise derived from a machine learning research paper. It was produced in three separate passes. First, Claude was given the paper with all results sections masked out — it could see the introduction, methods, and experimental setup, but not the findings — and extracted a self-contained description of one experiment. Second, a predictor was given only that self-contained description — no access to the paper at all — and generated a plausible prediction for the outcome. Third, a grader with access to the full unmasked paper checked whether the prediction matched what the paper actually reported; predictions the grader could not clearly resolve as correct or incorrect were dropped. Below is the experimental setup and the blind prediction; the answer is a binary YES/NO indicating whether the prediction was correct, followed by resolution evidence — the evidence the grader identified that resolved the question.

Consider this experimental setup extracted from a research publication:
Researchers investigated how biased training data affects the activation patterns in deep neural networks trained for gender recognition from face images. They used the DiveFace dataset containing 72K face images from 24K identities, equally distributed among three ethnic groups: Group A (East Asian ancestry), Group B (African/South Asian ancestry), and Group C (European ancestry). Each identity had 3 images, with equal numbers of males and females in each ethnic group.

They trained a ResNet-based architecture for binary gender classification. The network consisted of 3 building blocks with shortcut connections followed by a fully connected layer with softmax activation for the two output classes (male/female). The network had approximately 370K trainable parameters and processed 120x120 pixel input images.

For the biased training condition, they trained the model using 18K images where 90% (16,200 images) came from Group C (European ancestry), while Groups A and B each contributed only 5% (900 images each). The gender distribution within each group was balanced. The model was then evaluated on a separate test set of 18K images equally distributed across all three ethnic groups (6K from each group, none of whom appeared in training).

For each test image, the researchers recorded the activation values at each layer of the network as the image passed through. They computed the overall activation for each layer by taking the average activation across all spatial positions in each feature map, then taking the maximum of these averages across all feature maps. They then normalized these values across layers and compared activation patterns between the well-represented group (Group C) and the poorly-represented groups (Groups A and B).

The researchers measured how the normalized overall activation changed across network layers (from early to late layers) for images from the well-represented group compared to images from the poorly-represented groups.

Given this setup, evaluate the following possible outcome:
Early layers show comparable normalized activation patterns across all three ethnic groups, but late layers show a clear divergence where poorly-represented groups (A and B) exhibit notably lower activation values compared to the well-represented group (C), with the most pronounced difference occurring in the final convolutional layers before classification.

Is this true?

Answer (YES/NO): YES